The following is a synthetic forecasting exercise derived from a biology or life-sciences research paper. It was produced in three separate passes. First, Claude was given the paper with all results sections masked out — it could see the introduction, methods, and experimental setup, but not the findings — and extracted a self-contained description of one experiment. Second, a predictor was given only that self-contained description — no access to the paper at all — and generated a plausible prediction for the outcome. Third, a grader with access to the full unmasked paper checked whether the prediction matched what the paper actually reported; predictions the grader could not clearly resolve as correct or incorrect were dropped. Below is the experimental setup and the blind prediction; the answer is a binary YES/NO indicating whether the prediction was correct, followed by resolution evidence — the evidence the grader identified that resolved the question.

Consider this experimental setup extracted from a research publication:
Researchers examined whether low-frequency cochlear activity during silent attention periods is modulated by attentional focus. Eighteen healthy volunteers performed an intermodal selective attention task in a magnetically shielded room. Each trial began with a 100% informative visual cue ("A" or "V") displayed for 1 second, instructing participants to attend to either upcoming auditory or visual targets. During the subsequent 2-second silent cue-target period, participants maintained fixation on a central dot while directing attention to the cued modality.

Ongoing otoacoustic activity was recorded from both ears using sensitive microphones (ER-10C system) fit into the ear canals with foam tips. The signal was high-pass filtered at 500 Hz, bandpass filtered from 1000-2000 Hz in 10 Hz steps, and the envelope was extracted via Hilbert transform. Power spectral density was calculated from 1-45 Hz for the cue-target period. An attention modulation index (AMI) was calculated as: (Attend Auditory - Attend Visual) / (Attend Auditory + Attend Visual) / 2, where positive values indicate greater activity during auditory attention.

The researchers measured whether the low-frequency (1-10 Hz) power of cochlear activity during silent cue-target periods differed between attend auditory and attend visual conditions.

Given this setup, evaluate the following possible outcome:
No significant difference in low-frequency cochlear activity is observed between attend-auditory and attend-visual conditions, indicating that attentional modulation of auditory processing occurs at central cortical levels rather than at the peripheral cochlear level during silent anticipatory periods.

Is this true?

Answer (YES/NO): NO